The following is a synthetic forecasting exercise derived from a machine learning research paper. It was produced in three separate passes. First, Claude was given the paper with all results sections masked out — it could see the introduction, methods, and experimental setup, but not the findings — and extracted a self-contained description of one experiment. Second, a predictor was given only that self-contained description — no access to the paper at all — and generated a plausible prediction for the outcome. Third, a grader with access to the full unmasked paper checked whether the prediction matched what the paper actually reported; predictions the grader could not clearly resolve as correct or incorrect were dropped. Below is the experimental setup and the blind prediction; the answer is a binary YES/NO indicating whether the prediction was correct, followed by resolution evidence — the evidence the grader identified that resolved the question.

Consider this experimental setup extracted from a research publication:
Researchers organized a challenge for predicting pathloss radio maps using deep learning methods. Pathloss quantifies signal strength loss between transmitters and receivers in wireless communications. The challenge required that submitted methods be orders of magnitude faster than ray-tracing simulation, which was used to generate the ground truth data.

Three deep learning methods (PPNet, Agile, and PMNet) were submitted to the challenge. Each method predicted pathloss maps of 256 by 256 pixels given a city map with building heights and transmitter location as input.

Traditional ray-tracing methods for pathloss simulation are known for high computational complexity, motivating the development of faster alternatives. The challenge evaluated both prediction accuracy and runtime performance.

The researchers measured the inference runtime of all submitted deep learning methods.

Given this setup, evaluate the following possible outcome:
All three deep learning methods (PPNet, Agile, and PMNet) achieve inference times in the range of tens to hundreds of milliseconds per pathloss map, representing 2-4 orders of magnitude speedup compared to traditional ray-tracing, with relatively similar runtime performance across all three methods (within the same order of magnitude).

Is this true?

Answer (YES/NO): NO